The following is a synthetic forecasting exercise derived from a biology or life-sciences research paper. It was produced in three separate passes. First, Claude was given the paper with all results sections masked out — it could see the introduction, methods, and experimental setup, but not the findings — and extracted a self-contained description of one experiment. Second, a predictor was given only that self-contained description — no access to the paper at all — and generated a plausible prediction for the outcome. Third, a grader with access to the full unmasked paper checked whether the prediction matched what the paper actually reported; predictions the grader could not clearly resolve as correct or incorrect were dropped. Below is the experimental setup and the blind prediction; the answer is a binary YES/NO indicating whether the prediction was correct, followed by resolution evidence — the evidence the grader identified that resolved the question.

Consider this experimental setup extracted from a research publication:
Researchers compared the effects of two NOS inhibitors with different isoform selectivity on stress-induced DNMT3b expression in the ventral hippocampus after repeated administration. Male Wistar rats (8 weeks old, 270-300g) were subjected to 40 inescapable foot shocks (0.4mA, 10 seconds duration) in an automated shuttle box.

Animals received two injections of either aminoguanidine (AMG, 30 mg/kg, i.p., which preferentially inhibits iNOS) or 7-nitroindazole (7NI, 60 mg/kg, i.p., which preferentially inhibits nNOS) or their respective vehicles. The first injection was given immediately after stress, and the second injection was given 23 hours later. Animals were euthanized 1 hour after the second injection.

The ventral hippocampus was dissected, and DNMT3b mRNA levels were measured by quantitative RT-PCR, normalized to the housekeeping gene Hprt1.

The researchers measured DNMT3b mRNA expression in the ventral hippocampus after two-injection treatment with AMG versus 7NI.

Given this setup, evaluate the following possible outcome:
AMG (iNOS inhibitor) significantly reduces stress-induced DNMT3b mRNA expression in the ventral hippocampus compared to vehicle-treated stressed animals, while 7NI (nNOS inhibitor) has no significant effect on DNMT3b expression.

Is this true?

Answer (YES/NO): YES